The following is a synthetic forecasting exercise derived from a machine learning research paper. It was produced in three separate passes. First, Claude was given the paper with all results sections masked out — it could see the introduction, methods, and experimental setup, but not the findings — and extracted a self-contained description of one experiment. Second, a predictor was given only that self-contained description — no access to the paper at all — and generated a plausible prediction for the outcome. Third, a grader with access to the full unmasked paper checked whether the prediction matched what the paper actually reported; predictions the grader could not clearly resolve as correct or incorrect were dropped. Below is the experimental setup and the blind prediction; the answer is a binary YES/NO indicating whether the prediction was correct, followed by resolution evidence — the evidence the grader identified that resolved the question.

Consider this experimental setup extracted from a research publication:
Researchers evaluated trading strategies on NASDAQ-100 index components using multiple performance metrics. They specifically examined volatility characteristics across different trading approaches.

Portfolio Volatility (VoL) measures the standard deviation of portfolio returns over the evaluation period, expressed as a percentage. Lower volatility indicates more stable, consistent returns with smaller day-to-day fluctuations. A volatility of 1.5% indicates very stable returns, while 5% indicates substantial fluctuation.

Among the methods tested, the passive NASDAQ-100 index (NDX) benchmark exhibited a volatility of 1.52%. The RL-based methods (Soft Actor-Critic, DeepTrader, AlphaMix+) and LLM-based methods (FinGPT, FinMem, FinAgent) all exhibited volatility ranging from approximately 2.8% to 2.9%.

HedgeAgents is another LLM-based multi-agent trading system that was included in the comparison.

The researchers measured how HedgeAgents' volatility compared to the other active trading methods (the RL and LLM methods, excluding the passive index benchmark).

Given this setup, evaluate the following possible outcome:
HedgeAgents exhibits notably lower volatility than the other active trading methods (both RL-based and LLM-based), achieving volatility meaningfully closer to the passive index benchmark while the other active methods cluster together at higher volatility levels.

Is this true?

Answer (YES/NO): YES